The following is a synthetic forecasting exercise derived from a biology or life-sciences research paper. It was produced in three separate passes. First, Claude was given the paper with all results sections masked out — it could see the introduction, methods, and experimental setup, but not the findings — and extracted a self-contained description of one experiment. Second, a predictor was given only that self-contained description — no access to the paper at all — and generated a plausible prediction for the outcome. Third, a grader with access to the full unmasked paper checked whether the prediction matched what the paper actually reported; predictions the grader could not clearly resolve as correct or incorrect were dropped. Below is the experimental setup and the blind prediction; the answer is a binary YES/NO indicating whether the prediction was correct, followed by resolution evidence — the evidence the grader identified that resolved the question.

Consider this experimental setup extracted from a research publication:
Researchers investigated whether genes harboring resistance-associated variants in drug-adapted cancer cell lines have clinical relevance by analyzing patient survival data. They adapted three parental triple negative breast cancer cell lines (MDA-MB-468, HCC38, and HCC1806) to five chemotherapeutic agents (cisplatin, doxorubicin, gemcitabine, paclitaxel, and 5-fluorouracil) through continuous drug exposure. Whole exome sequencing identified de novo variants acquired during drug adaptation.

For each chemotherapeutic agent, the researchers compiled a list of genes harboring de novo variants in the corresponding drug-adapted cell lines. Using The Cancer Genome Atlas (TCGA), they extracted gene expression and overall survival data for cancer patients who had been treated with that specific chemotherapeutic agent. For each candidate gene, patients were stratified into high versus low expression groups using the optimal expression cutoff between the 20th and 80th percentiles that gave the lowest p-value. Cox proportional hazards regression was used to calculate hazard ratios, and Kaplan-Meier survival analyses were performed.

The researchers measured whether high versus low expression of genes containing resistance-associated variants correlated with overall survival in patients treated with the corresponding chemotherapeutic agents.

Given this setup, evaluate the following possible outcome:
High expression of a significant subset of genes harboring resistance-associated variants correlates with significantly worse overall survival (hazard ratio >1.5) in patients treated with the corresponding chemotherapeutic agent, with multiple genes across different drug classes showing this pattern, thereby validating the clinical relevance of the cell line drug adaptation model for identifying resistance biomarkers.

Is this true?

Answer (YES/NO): NO